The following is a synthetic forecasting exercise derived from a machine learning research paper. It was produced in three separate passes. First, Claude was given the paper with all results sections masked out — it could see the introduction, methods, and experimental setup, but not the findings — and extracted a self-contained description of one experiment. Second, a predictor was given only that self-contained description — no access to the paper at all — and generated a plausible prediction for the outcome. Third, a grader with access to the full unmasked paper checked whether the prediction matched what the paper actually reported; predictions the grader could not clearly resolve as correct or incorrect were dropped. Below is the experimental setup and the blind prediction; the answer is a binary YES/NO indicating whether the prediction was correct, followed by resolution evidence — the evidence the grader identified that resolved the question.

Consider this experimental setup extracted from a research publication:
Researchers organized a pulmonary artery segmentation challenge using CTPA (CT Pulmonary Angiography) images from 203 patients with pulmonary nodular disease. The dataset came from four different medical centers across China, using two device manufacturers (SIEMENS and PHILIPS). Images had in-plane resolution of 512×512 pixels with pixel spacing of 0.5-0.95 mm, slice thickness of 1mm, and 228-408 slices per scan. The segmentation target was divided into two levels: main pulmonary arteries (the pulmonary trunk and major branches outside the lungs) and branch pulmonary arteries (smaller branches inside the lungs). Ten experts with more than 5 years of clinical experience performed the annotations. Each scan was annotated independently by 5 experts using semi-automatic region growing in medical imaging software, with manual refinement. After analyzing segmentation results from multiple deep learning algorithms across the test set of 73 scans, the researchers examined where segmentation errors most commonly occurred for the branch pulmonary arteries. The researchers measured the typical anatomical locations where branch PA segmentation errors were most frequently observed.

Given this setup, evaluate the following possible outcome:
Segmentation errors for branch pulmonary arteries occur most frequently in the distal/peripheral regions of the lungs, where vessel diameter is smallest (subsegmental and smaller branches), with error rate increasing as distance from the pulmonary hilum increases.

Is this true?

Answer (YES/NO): NO